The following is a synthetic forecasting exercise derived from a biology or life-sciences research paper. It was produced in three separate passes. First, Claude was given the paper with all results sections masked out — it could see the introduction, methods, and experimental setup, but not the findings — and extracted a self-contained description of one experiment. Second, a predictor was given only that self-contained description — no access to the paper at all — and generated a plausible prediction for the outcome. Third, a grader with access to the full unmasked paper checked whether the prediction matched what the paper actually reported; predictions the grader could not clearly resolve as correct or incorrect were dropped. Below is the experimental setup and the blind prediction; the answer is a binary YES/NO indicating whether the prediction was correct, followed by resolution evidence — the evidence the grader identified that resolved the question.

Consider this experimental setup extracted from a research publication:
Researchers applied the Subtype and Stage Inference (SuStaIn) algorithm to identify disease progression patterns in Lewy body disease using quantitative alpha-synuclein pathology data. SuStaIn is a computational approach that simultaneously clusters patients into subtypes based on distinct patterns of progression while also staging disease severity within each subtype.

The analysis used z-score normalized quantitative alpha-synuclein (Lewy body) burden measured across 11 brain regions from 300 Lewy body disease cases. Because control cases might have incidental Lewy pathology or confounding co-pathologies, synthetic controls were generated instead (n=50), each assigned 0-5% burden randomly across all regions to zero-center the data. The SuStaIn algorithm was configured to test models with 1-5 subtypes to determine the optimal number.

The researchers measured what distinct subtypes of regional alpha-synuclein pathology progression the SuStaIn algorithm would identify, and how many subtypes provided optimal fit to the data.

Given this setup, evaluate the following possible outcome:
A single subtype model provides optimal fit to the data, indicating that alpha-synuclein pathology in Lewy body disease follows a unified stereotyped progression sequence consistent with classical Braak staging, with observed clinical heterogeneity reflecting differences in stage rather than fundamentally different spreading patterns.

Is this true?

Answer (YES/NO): NO